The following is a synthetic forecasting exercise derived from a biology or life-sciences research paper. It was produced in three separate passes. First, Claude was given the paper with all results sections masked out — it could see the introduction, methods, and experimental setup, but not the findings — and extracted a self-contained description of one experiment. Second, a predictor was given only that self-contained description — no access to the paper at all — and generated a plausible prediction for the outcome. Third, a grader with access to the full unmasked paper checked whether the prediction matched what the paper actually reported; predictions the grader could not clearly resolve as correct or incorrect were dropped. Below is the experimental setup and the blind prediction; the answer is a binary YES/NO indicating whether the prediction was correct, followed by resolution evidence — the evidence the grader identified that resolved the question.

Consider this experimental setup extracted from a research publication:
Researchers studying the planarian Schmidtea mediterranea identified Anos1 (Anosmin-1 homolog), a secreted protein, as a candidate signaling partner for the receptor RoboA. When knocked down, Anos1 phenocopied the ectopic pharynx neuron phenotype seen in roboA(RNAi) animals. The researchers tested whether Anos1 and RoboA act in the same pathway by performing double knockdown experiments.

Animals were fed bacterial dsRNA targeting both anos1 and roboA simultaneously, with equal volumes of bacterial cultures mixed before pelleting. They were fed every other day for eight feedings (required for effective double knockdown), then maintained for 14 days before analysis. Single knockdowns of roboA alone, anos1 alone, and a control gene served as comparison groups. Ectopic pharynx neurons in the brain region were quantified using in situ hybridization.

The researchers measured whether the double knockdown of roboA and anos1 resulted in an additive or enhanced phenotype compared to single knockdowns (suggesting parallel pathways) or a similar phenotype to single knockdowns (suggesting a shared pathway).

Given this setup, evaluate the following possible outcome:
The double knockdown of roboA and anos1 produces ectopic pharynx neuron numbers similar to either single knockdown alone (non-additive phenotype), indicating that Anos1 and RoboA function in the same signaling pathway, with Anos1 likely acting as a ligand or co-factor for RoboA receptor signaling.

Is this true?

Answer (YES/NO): YES